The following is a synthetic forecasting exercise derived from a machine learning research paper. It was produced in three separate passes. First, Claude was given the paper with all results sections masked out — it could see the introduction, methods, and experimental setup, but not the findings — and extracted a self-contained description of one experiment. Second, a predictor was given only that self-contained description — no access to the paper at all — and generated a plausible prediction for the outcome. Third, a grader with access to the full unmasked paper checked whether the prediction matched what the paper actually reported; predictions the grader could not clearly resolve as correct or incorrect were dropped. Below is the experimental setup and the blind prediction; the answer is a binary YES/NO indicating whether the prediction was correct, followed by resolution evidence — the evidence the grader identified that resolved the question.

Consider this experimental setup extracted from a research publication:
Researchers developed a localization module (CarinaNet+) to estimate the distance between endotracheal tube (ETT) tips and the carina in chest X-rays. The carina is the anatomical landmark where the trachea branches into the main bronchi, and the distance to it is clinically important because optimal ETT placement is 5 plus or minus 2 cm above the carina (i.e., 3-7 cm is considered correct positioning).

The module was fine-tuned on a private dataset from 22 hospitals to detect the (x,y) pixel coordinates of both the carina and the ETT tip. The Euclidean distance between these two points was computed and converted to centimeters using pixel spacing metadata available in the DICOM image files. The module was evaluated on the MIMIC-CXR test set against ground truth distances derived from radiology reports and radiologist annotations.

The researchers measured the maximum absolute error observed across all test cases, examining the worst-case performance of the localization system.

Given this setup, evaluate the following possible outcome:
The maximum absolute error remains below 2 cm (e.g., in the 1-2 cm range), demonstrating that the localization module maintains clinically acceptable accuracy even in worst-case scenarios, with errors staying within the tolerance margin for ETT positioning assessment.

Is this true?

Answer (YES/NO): NO